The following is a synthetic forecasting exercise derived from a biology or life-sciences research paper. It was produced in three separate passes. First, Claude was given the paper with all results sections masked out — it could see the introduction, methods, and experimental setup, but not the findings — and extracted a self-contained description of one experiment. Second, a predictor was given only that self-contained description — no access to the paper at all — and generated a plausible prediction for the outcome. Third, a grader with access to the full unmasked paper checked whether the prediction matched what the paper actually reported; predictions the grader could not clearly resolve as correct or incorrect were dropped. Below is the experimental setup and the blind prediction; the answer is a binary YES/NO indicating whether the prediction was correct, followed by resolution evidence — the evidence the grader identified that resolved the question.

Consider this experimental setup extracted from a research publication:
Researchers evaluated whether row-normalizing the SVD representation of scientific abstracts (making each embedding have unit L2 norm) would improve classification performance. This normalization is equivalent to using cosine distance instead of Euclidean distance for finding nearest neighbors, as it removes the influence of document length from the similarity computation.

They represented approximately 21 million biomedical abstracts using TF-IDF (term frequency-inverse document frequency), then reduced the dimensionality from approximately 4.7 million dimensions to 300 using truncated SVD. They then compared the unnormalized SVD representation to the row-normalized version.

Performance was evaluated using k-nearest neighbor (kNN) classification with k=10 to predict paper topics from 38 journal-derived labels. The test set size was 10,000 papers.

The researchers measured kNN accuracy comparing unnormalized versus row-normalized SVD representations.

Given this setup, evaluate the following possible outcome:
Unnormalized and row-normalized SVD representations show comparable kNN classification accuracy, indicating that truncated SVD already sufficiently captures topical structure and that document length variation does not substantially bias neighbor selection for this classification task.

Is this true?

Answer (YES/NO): NO